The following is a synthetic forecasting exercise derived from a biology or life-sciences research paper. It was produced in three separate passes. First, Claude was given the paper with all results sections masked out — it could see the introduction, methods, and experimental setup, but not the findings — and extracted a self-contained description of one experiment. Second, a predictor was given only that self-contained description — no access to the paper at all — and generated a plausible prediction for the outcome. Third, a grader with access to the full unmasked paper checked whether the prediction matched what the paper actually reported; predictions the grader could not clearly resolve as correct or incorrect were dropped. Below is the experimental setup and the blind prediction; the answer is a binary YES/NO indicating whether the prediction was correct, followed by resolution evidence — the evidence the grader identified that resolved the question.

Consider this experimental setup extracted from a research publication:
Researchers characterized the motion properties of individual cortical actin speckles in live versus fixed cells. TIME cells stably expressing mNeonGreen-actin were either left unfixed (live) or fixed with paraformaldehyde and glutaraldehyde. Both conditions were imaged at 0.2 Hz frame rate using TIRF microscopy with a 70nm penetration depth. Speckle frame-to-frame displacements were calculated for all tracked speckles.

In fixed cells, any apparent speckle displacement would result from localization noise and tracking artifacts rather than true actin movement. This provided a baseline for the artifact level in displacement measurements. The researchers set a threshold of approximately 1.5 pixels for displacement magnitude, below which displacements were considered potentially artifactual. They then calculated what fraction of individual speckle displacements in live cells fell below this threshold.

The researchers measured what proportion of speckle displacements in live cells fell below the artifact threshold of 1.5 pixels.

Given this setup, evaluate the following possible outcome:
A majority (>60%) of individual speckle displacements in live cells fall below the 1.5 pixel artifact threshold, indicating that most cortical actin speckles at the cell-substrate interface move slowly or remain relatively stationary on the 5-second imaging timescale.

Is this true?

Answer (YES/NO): NO